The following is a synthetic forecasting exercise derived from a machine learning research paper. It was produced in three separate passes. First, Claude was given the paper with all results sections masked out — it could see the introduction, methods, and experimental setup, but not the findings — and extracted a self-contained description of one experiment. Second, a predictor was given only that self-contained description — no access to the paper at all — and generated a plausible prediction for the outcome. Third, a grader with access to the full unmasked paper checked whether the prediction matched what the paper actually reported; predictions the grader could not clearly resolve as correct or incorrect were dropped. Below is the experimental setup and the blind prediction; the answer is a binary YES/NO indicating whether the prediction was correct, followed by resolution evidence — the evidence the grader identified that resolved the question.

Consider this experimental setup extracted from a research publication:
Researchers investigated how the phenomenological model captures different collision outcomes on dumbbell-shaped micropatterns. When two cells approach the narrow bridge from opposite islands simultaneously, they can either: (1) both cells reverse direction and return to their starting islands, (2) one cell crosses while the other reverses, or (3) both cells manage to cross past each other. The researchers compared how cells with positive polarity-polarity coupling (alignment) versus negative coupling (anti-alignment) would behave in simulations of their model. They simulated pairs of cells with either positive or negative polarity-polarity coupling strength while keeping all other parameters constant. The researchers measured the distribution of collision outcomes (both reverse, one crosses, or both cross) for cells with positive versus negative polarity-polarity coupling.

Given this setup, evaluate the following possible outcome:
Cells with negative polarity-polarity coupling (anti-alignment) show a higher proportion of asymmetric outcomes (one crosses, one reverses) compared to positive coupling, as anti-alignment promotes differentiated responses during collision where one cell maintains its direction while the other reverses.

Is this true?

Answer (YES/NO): NO